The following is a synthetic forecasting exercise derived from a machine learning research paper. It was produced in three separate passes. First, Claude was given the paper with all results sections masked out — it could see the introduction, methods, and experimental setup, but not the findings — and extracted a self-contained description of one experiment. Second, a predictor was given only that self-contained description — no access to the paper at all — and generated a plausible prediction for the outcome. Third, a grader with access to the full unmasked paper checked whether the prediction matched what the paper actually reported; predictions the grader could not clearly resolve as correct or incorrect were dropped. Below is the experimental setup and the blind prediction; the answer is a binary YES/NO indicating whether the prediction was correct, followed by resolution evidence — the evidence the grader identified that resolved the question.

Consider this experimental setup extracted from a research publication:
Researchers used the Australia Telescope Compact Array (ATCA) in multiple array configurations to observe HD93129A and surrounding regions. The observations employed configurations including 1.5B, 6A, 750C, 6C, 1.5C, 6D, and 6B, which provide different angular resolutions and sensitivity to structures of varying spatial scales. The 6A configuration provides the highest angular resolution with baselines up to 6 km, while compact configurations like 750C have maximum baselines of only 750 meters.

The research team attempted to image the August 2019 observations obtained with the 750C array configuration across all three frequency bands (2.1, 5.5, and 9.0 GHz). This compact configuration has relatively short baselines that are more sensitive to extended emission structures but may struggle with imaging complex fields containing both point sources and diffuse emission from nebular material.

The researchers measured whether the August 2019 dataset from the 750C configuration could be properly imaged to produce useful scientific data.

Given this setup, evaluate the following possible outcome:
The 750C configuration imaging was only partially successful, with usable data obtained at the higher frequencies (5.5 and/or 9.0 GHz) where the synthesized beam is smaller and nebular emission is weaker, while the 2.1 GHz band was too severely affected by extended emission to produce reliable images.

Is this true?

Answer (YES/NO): NO